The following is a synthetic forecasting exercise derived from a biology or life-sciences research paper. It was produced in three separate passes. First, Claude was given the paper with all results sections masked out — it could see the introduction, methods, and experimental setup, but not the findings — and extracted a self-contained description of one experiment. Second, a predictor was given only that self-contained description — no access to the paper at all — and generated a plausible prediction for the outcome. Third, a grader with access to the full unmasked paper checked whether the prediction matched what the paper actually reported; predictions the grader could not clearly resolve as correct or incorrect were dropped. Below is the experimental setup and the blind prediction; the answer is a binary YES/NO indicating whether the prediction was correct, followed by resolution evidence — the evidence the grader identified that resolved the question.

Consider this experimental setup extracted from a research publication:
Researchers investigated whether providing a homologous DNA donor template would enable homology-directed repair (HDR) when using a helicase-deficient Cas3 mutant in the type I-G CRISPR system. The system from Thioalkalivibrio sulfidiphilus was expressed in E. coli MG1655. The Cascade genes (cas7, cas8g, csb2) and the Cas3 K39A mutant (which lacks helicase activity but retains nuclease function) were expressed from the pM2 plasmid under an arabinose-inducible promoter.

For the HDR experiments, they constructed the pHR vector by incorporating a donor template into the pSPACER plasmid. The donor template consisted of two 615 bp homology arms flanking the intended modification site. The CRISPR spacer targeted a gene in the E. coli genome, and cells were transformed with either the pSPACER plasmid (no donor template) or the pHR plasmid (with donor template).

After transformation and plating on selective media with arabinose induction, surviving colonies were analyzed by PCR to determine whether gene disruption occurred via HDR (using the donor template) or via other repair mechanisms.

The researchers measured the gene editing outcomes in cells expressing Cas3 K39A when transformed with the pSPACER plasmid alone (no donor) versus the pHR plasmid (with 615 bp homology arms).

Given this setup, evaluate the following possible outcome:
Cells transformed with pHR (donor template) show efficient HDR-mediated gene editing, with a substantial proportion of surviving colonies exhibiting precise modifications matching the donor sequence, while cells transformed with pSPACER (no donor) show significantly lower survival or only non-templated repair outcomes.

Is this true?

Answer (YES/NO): YES